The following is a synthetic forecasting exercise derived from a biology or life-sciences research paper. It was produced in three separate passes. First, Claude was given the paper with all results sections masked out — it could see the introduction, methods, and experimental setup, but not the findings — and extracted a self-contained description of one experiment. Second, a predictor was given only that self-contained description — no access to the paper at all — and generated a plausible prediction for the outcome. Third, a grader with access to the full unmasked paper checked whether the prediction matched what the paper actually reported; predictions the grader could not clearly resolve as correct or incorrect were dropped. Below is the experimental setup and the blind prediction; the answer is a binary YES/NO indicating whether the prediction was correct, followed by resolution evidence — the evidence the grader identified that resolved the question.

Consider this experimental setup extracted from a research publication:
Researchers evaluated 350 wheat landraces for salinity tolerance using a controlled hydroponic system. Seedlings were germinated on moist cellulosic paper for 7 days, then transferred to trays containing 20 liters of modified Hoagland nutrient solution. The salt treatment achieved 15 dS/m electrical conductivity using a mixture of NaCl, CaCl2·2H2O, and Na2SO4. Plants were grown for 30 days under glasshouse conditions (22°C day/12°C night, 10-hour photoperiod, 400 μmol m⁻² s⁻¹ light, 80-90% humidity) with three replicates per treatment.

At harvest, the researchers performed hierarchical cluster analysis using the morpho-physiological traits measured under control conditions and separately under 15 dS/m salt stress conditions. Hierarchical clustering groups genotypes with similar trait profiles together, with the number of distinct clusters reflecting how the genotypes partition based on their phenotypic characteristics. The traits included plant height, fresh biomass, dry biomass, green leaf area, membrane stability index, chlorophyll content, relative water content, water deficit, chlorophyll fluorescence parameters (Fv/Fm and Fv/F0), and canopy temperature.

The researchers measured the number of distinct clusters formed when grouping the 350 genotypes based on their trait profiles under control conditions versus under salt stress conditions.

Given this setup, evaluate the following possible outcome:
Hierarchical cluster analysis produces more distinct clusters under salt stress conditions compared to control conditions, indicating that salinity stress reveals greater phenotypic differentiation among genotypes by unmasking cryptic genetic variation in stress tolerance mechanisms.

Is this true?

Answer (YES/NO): NO